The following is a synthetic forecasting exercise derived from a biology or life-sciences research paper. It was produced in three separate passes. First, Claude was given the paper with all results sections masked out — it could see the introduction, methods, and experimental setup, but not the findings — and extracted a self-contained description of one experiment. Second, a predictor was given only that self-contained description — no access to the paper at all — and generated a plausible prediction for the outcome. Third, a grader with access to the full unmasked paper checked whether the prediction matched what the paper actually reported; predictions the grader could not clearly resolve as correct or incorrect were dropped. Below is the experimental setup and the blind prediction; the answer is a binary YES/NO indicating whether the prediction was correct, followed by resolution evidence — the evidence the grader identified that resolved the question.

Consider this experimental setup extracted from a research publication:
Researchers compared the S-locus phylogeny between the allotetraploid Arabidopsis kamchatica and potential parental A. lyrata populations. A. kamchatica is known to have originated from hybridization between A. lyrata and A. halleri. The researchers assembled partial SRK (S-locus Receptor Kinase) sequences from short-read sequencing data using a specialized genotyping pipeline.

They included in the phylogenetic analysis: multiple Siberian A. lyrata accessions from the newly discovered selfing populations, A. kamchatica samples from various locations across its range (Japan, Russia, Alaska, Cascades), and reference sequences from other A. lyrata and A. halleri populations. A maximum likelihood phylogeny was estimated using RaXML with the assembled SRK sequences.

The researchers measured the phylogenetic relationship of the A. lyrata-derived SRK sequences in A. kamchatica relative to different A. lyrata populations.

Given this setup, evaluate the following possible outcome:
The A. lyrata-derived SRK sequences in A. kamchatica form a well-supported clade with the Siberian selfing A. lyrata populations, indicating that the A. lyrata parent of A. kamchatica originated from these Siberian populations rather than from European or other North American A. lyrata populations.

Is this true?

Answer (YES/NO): YES